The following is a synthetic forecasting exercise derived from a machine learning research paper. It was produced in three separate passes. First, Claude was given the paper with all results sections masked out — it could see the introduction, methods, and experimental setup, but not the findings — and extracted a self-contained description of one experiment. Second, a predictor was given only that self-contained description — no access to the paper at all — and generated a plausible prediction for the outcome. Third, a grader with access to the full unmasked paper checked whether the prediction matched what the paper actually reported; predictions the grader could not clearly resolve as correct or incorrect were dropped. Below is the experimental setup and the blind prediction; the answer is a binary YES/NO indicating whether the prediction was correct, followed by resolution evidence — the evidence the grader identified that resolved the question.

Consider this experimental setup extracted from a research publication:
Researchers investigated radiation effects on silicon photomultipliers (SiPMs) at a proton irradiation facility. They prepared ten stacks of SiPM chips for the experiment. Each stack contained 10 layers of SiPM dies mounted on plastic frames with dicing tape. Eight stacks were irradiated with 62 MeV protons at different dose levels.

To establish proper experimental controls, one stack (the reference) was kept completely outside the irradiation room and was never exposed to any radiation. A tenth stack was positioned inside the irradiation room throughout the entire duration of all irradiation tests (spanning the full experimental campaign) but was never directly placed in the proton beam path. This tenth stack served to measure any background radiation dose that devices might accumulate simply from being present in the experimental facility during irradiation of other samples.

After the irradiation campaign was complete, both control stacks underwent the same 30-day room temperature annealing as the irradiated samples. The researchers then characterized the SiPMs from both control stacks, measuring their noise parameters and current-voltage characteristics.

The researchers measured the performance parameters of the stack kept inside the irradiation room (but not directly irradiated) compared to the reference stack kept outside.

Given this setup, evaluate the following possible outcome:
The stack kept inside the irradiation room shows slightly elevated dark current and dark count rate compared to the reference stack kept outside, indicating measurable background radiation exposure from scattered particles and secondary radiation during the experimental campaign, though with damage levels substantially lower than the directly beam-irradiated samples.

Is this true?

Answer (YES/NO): NO